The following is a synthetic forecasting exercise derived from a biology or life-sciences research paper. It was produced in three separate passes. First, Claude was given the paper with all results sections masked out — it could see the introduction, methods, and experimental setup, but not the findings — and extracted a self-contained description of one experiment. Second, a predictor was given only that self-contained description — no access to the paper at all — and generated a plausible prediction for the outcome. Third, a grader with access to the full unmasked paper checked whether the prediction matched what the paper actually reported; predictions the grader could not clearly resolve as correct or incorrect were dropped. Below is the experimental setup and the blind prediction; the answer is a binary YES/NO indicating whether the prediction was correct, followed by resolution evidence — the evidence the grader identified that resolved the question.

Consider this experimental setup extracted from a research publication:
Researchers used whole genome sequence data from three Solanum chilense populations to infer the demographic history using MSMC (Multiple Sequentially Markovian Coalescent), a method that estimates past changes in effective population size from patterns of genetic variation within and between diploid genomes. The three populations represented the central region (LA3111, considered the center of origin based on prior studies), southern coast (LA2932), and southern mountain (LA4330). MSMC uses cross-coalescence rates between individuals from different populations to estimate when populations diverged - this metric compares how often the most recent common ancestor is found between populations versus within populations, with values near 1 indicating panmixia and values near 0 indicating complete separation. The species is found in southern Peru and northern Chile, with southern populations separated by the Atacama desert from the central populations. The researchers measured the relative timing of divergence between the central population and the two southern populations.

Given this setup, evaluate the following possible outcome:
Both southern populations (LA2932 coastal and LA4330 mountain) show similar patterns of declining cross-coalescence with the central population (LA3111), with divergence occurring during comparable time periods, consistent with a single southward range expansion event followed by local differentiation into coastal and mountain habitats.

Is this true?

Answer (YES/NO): NO